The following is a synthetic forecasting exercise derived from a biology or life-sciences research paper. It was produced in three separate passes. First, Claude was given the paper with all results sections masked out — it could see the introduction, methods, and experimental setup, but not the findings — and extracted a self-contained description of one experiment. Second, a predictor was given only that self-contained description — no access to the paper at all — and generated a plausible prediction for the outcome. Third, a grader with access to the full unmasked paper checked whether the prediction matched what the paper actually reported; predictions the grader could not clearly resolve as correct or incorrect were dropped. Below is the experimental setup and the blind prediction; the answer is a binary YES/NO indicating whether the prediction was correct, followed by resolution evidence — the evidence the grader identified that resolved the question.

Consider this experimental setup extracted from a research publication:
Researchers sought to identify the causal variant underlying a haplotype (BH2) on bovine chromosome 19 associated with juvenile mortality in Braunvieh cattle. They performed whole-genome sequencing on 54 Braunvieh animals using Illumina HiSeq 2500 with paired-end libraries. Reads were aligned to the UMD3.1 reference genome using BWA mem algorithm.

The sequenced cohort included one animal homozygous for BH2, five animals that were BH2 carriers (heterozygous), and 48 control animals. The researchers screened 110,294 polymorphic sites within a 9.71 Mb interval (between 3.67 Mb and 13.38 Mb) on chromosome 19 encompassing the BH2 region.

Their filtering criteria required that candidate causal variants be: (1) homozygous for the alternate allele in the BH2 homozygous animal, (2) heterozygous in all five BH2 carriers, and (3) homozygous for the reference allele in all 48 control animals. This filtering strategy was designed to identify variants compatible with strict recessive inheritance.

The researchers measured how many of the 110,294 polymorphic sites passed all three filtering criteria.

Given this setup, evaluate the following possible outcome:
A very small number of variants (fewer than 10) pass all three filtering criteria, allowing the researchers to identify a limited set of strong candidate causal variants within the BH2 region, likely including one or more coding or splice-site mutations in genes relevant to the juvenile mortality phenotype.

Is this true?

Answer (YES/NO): NO